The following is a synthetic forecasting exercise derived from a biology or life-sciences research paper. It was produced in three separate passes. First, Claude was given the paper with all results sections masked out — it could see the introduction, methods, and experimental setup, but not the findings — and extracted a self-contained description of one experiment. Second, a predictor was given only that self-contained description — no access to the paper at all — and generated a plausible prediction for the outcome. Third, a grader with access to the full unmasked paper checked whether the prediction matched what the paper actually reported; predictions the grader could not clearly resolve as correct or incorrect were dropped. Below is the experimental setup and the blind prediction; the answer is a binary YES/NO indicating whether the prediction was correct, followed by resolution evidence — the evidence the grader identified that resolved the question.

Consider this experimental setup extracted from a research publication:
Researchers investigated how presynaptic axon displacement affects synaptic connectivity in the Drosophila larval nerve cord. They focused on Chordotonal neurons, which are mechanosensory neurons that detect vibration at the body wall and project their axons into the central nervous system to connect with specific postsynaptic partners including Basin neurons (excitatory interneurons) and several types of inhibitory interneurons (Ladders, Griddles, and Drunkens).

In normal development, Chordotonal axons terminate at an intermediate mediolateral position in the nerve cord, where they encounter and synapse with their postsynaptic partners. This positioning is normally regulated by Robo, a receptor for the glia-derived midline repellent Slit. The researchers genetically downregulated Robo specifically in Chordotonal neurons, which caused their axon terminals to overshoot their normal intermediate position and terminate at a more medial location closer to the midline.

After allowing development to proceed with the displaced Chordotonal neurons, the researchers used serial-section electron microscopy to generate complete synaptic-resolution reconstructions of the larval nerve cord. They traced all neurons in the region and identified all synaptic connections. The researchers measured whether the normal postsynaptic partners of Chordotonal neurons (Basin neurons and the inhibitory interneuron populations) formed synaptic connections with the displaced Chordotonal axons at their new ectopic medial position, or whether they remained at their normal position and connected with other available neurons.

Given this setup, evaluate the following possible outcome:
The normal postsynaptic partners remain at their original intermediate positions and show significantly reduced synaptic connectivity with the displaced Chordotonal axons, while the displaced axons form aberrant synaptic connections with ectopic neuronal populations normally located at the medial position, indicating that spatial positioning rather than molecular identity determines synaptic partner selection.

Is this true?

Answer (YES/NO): NO